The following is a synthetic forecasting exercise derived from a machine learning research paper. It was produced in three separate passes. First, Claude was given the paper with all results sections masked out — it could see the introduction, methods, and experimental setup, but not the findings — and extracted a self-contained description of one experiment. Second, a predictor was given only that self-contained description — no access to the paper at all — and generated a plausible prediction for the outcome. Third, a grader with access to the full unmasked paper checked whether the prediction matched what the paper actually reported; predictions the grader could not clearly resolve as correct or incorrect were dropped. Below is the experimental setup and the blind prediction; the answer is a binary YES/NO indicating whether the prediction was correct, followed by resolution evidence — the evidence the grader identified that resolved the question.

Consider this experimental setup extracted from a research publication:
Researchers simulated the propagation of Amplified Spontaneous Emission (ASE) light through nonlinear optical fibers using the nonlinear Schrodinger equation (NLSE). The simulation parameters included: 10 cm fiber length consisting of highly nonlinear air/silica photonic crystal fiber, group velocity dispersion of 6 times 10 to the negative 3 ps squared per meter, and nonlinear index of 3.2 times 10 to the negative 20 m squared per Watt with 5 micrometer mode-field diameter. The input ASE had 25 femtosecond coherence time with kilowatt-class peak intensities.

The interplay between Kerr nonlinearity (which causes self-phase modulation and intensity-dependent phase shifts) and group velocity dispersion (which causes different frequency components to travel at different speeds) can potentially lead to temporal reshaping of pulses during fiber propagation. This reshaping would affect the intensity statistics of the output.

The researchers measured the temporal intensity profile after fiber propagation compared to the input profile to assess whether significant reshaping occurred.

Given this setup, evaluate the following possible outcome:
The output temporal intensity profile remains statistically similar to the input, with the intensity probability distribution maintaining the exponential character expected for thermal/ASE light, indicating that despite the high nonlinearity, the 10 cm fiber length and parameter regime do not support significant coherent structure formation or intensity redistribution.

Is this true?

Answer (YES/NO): YES